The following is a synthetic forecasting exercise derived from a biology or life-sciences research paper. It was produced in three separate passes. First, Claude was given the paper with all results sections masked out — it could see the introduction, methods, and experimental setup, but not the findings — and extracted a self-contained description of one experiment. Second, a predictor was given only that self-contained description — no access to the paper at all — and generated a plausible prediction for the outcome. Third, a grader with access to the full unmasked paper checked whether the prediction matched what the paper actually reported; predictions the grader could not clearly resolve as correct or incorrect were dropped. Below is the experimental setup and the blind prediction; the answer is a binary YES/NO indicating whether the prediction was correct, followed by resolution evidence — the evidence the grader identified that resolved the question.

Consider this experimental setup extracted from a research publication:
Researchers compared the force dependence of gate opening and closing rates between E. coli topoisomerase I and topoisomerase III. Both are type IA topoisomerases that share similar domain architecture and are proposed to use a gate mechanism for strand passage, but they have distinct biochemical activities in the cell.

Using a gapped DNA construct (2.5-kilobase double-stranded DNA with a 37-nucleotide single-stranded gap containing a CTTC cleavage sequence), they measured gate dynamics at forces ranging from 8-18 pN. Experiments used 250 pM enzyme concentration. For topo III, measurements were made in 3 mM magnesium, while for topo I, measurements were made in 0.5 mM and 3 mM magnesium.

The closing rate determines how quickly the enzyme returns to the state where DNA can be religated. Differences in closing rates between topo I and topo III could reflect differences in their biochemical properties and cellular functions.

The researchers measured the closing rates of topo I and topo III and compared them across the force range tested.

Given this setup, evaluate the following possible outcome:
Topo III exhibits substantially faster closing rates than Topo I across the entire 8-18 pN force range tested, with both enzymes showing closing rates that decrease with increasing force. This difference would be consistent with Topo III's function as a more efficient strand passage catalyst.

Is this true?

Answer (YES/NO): NO